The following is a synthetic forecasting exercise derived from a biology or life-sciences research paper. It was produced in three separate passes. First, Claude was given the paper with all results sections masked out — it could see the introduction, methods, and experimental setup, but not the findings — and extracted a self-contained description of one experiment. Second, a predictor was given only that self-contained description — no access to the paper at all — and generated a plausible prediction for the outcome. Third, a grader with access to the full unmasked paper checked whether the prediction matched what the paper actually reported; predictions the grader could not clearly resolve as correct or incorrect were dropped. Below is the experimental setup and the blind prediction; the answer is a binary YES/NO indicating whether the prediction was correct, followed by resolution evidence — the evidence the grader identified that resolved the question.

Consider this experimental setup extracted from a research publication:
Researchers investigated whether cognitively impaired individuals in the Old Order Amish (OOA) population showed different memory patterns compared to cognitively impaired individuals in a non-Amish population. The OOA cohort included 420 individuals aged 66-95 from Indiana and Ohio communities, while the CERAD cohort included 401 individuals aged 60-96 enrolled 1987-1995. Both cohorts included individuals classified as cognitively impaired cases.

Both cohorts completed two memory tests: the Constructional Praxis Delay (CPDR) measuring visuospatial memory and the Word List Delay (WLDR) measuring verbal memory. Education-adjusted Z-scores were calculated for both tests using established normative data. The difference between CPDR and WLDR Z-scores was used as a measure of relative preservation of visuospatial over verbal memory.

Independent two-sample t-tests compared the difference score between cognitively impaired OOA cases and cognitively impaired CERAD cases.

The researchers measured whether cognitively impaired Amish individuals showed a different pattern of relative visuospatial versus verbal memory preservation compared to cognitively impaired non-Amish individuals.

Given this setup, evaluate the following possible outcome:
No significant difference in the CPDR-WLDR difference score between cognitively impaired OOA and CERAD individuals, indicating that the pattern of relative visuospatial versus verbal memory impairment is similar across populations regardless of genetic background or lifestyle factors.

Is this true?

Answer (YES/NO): NO